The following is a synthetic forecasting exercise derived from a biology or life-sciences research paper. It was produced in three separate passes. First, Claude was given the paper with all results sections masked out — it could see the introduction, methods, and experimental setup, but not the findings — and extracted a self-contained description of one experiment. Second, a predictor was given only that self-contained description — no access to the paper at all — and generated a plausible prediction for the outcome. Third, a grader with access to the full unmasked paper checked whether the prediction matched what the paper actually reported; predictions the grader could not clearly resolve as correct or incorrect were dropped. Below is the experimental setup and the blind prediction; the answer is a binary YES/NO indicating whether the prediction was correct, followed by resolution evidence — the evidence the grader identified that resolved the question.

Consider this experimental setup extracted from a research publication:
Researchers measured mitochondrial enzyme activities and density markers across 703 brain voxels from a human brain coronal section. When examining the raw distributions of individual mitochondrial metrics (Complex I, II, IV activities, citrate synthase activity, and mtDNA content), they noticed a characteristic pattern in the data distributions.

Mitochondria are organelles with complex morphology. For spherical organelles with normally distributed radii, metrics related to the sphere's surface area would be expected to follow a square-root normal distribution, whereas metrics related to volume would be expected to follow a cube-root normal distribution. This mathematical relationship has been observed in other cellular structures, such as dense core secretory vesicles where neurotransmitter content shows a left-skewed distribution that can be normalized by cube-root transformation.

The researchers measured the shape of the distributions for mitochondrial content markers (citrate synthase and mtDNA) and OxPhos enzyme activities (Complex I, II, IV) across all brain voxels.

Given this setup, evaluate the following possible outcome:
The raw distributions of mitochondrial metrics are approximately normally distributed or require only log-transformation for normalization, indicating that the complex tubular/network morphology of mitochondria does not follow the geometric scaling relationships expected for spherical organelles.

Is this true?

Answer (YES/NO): NO